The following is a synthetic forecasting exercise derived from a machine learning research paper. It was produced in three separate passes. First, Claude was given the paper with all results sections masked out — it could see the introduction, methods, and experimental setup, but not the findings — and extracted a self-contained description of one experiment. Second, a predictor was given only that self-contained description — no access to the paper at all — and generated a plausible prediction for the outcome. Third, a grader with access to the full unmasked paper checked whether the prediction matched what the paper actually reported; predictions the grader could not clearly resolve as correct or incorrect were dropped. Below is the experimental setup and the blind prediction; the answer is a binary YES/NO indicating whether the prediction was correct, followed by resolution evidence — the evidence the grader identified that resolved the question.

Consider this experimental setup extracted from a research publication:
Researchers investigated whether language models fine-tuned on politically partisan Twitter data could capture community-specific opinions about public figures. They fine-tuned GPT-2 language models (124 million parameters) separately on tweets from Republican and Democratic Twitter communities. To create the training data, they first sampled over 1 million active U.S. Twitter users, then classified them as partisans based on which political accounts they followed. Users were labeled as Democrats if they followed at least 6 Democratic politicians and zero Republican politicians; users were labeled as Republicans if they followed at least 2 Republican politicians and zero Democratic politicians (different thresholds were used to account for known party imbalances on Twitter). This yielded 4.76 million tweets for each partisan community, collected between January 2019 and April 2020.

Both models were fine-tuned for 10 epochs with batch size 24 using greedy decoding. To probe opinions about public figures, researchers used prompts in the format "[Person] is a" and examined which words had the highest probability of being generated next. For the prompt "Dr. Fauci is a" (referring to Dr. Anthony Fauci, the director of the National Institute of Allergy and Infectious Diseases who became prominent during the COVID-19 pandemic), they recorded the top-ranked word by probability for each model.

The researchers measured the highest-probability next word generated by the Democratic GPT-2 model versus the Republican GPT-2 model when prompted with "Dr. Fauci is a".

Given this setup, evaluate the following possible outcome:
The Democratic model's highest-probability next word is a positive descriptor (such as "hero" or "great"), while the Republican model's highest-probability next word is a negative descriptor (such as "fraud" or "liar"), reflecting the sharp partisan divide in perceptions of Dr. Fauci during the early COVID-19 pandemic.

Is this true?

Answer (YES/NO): YES